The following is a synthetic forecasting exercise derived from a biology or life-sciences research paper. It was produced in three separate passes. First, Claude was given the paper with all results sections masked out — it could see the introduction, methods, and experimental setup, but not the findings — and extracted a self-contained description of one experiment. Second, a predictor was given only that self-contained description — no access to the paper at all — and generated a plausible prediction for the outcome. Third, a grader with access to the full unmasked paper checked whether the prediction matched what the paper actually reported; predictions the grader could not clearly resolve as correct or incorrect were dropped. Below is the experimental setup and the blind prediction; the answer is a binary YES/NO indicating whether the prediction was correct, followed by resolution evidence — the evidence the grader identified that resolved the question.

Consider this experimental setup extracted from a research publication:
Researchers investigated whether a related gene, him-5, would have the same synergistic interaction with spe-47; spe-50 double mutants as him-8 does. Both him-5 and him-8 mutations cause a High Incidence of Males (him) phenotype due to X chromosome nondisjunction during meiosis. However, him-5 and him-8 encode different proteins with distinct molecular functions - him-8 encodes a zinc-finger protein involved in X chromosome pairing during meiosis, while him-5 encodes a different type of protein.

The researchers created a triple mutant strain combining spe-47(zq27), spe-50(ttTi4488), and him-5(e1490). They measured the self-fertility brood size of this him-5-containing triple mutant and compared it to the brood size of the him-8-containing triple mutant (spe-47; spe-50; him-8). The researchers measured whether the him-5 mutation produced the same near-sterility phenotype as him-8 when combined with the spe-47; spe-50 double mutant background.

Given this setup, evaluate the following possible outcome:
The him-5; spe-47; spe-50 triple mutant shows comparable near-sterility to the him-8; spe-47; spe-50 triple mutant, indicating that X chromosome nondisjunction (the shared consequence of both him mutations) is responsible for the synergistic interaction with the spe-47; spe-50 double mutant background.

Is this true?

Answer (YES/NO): NO